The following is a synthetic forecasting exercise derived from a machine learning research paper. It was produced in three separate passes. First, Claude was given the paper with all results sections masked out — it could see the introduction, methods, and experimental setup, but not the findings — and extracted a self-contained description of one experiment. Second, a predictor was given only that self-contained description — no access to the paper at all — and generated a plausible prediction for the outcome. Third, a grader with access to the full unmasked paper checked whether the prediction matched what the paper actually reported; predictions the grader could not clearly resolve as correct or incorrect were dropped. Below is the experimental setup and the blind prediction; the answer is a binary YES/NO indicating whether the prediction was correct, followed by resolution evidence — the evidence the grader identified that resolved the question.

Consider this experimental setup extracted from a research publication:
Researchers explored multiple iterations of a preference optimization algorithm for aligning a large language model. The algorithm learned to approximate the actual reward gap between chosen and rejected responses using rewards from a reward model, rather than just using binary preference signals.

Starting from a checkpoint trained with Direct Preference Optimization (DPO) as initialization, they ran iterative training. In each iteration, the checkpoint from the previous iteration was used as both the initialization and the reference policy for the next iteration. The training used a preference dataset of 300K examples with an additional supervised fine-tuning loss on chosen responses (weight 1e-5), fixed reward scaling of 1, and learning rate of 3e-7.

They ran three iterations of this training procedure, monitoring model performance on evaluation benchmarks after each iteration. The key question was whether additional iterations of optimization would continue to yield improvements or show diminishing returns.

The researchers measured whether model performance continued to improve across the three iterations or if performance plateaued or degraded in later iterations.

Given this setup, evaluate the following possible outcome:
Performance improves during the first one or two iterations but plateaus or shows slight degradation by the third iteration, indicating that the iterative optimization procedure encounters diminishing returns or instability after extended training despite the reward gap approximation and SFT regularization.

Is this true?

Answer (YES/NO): NO